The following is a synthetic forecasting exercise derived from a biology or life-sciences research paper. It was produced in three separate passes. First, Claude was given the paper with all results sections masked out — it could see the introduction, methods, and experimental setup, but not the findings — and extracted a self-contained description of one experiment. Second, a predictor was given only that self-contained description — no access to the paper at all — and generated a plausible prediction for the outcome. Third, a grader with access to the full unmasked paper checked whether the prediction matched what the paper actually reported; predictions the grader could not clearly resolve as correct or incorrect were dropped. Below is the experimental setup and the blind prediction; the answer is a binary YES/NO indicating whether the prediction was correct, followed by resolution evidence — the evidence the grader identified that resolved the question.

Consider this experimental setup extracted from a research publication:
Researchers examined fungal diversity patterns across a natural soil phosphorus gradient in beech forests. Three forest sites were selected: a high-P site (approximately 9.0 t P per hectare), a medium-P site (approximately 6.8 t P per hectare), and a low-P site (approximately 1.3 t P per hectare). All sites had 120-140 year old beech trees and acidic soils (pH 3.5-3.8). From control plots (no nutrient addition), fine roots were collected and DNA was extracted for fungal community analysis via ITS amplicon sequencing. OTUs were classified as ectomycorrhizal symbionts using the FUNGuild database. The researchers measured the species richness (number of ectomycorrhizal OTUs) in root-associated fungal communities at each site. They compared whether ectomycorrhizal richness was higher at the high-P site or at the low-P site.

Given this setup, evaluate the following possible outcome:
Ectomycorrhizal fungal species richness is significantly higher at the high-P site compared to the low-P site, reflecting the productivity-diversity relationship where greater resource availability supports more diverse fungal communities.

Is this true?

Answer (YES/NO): NO